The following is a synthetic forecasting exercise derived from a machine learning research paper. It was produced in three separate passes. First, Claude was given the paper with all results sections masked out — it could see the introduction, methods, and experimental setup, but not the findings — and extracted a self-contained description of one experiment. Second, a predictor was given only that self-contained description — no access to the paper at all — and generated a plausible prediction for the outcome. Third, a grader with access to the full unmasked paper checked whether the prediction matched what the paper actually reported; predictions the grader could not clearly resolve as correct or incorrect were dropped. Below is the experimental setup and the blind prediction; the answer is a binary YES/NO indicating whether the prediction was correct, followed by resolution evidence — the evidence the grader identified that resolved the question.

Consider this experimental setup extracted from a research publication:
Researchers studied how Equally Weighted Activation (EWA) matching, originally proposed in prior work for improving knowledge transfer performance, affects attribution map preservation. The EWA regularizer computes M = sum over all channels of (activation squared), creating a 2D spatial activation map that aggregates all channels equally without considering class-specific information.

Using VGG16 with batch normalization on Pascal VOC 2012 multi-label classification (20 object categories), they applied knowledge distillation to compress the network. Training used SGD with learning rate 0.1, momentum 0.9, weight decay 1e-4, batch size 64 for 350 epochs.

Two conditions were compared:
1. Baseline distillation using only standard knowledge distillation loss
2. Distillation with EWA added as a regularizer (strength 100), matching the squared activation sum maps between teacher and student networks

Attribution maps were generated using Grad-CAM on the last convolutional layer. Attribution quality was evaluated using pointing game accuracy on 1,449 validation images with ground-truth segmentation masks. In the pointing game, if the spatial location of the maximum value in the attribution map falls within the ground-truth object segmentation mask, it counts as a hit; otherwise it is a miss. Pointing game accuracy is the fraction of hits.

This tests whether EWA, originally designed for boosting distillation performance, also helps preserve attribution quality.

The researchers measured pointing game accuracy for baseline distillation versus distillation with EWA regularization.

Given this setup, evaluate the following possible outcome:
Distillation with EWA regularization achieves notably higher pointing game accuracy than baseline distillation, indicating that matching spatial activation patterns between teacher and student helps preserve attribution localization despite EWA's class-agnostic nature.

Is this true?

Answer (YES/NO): YES